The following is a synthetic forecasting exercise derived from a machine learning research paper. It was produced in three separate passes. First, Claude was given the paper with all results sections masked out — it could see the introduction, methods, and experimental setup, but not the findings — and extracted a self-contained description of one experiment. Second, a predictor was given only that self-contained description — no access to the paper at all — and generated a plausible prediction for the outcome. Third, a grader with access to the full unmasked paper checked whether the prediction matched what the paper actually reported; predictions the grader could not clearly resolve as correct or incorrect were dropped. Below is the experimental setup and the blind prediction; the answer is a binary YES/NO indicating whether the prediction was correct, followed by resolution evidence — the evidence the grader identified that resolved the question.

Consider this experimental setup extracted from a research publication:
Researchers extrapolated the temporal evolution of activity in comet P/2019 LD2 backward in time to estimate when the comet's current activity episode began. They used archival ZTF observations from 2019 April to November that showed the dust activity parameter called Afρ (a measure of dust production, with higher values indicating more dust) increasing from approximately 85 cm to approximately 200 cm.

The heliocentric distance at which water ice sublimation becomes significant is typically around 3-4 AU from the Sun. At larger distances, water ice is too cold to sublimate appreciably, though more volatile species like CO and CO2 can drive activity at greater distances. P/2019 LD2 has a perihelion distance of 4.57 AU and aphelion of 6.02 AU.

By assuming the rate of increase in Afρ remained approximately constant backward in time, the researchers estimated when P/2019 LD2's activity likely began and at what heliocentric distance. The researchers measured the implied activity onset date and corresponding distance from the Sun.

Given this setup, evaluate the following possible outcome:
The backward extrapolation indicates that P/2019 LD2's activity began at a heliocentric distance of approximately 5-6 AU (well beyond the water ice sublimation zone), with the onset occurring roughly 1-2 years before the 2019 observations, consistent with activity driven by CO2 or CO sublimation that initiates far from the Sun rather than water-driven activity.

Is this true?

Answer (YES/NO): NO